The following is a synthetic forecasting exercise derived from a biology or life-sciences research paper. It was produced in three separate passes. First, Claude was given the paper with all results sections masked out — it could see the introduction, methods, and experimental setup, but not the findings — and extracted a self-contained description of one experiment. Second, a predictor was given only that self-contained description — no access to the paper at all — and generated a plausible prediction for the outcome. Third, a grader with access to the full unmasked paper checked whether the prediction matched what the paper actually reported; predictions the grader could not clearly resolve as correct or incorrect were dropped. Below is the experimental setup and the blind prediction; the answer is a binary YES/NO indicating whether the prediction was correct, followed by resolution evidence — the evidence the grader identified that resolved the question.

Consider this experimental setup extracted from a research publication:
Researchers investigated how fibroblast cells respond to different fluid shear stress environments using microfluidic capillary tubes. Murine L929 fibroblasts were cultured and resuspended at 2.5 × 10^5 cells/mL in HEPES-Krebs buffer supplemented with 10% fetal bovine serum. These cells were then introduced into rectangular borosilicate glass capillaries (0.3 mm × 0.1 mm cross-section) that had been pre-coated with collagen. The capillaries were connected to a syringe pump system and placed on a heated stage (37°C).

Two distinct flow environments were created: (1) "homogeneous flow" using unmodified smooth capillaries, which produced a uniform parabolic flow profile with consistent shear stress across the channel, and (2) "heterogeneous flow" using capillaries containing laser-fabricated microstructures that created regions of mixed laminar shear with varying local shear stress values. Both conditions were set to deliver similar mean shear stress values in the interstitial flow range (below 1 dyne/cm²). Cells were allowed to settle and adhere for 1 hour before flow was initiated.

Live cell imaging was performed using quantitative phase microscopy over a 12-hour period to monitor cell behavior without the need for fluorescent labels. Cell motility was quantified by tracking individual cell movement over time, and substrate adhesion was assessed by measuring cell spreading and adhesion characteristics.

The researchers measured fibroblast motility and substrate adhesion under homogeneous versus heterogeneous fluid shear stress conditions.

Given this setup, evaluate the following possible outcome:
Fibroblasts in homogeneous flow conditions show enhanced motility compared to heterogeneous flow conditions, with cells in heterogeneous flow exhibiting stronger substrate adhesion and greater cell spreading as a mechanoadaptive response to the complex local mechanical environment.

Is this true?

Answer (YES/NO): NO